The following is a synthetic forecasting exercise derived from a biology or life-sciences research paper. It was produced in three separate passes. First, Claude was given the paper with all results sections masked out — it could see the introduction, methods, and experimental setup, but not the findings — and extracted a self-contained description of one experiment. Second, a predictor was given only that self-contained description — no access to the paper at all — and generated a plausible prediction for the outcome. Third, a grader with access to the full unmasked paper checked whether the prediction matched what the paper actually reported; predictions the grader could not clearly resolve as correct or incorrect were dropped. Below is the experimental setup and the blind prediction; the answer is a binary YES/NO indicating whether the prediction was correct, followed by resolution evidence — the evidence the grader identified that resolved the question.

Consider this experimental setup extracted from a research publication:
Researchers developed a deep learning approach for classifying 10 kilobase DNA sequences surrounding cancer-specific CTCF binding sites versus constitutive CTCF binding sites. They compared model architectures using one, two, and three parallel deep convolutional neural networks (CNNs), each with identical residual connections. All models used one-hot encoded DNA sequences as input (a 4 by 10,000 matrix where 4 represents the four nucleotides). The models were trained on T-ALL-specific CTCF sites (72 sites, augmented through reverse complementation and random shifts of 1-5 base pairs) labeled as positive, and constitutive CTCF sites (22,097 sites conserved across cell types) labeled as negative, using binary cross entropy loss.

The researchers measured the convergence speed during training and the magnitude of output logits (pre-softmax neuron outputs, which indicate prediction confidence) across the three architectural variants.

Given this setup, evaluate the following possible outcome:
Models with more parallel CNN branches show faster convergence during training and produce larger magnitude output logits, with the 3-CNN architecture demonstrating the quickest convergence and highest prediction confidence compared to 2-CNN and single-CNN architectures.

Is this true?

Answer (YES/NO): NO